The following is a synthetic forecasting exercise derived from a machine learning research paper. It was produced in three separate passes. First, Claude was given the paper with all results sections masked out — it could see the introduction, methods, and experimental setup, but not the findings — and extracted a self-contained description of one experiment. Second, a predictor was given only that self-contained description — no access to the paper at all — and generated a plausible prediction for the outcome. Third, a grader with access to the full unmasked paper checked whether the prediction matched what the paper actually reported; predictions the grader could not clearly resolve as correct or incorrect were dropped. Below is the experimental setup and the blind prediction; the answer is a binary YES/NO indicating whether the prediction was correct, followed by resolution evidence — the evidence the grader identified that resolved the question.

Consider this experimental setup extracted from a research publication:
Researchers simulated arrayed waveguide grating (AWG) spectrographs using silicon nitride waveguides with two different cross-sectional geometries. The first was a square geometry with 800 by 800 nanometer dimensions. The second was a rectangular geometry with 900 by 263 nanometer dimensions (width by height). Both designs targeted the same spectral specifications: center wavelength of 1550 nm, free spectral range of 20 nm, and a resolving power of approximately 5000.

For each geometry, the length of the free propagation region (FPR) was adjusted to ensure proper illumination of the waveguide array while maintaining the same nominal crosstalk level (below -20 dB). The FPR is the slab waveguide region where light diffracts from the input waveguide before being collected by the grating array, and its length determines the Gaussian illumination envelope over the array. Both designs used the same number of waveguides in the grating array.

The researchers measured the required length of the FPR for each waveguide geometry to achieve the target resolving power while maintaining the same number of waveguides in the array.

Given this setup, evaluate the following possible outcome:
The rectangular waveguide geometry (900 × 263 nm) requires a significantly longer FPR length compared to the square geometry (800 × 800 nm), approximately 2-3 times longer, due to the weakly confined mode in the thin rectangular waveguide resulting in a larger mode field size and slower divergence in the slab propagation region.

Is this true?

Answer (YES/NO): NO